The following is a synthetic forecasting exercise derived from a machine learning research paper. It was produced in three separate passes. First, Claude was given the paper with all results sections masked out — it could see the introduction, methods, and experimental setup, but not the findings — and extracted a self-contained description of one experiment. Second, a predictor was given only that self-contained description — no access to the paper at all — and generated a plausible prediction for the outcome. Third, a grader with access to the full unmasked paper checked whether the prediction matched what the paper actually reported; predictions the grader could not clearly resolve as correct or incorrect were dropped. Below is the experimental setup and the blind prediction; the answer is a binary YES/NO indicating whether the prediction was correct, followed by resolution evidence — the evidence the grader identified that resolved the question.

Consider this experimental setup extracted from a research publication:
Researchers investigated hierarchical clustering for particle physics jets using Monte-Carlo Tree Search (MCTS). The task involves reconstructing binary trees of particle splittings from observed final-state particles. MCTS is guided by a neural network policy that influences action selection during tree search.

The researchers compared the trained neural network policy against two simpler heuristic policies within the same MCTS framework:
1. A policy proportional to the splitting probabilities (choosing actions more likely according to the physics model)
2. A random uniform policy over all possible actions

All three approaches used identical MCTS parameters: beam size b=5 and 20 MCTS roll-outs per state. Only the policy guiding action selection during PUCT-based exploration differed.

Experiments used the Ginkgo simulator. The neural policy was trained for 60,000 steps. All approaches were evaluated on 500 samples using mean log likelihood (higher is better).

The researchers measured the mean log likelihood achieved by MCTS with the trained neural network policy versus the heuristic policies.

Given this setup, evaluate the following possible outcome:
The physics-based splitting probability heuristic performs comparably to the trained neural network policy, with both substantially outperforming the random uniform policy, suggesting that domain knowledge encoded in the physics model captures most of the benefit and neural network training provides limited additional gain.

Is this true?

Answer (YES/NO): NO